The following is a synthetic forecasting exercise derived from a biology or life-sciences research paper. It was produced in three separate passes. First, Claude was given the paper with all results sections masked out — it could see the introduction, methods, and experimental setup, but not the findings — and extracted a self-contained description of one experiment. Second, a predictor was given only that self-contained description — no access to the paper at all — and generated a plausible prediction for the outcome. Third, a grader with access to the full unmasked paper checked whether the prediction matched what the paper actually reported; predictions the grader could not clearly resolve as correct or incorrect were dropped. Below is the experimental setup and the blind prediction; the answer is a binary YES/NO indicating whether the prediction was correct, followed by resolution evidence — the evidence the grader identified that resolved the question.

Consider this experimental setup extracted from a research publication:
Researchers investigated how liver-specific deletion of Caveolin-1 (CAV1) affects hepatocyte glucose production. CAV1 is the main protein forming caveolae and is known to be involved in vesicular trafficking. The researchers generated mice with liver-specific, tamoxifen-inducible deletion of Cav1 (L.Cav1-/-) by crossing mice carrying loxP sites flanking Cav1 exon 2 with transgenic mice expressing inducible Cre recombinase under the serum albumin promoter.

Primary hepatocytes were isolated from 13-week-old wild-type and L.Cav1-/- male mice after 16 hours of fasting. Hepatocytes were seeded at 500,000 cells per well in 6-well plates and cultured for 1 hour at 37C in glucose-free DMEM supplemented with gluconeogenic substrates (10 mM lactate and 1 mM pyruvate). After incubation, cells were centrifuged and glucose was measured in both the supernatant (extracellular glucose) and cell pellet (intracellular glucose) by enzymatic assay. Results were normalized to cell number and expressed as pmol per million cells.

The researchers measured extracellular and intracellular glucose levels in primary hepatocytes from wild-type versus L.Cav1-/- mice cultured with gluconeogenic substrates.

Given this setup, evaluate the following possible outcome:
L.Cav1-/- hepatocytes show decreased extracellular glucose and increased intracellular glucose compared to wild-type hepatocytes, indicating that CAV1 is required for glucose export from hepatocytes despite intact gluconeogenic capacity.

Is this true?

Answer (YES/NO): NO